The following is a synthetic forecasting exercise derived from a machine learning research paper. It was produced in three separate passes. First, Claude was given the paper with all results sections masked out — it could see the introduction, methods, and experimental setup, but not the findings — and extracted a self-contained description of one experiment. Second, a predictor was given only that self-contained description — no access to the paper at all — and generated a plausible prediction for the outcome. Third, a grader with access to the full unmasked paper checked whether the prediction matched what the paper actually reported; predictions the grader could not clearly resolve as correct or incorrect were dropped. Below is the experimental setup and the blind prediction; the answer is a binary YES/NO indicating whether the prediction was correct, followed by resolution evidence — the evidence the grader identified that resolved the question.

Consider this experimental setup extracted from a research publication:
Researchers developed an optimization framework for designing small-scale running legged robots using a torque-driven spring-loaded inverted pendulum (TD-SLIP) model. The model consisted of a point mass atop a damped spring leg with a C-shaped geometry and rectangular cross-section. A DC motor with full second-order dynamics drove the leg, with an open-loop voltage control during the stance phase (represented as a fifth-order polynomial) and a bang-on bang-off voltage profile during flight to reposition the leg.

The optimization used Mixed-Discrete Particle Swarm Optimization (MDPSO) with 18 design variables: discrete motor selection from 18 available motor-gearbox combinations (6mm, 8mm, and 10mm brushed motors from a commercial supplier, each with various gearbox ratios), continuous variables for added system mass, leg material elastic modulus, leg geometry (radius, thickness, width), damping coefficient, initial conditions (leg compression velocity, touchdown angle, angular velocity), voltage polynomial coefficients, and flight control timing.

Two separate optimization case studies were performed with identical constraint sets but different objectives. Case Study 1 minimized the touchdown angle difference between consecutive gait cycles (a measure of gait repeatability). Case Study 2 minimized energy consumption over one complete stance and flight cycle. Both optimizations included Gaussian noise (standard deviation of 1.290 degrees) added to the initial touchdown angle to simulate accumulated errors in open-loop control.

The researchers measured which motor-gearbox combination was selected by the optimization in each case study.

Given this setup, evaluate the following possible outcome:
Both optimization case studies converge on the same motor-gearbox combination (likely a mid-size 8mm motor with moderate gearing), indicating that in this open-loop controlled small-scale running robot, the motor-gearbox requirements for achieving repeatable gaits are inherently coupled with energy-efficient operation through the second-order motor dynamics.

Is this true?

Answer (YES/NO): NO